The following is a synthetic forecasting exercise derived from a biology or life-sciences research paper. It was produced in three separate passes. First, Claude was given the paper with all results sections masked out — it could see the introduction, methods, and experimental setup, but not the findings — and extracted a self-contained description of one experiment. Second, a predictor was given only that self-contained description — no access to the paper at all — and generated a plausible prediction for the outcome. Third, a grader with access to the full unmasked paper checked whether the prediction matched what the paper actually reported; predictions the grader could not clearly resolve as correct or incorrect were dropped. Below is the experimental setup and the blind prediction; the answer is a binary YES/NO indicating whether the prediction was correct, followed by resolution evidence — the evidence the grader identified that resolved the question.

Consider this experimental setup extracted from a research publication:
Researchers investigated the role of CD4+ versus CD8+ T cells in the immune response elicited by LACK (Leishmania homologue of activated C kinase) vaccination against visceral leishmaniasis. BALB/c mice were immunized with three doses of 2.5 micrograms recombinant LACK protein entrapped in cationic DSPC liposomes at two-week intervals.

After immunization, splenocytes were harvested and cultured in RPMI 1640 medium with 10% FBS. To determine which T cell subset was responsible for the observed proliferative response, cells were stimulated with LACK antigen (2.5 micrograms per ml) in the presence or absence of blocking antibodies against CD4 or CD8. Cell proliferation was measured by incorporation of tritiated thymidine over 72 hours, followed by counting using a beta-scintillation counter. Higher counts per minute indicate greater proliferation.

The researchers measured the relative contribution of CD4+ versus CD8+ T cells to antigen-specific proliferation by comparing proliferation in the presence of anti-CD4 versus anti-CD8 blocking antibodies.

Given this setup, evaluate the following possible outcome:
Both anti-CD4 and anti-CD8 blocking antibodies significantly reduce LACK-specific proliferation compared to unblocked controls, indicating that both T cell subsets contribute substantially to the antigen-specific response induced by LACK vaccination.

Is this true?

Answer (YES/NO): NO